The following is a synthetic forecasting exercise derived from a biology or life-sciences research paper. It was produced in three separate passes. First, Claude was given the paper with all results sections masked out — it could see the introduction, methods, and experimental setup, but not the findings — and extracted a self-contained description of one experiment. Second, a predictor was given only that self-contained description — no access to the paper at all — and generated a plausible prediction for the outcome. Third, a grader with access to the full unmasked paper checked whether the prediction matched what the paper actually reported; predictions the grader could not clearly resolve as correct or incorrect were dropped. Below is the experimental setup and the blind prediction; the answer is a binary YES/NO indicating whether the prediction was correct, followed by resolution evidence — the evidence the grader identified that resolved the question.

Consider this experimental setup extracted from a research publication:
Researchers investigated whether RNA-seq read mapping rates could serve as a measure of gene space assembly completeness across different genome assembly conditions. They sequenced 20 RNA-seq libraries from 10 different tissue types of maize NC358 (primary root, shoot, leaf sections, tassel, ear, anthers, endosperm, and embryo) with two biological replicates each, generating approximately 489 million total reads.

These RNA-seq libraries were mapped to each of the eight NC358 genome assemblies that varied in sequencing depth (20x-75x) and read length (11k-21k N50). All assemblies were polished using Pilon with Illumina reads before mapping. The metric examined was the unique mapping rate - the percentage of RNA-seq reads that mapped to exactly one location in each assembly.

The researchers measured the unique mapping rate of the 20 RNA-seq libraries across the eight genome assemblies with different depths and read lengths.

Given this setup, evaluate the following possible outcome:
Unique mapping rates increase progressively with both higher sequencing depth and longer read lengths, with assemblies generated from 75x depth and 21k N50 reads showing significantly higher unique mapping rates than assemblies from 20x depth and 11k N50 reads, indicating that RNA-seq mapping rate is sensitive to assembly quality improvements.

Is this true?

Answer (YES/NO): NO